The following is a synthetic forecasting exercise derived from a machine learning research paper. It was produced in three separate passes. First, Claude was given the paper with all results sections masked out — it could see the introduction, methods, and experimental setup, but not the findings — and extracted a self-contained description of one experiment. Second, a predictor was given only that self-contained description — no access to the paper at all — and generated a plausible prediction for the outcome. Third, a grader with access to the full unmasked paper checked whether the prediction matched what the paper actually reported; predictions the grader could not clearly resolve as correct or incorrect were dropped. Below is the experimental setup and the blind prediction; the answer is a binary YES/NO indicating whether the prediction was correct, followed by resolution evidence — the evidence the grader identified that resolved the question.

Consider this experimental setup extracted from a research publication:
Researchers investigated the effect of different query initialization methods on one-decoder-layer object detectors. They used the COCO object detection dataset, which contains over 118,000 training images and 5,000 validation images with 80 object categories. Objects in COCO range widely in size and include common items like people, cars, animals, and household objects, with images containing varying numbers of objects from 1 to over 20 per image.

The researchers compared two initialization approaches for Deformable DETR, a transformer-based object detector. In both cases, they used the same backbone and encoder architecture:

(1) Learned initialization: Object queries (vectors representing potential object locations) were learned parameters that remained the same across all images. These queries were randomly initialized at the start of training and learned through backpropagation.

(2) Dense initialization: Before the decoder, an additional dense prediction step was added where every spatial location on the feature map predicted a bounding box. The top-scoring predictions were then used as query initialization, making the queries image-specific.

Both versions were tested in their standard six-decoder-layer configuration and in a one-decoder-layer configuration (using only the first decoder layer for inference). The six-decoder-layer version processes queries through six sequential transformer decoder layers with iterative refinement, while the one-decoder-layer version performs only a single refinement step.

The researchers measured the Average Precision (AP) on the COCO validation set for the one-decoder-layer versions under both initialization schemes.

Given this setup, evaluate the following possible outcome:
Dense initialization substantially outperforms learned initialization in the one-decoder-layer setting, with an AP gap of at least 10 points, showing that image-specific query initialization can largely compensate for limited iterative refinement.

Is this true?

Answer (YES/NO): NO